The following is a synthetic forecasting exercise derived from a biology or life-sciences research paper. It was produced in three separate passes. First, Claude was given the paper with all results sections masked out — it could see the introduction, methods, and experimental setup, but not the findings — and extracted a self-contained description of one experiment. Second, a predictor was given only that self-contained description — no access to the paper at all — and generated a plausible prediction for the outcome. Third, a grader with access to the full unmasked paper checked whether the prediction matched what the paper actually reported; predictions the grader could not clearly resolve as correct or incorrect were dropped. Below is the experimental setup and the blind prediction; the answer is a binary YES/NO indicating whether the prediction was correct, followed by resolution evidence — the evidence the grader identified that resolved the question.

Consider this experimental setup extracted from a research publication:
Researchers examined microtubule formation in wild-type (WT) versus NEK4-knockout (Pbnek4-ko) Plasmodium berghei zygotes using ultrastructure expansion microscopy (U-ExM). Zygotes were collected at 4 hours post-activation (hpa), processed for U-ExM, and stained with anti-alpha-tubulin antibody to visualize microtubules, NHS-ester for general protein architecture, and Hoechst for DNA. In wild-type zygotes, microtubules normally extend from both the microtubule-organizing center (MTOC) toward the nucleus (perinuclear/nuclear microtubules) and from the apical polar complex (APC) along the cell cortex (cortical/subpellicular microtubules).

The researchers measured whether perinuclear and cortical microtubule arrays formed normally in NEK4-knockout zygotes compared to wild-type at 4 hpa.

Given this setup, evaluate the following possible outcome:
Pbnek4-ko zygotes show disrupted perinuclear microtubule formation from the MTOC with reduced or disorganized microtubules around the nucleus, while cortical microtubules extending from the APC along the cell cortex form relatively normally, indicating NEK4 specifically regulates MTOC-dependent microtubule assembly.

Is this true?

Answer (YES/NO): NO